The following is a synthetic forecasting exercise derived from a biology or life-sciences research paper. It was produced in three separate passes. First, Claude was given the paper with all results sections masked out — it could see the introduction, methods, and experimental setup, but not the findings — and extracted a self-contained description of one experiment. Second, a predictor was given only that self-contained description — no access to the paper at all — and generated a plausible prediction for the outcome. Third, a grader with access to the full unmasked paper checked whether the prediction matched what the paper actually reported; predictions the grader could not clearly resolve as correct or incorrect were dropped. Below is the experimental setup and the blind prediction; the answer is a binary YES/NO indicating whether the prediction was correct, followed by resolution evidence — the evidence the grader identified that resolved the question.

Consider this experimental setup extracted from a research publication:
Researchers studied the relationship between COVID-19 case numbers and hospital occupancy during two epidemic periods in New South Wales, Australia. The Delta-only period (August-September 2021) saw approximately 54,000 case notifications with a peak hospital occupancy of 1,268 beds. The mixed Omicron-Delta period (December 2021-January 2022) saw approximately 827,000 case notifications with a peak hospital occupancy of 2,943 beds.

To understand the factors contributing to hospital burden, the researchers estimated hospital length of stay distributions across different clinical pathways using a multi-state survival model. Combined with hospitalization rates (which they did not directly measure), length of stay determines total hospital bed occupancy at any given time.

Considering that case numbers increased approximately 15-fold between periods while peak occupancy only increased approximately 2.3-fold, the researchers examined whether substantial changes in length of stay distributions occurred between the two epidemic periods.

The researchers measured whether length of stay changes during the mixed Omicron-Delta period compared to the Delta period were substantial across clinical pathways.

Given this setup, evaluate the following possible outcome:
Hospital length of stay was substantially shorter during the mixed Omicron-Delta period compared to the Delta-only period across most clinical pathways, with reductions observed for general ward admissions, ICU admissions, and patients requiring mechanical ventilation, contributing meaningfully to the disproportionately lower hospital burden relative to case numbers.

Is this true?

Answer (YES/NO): NO